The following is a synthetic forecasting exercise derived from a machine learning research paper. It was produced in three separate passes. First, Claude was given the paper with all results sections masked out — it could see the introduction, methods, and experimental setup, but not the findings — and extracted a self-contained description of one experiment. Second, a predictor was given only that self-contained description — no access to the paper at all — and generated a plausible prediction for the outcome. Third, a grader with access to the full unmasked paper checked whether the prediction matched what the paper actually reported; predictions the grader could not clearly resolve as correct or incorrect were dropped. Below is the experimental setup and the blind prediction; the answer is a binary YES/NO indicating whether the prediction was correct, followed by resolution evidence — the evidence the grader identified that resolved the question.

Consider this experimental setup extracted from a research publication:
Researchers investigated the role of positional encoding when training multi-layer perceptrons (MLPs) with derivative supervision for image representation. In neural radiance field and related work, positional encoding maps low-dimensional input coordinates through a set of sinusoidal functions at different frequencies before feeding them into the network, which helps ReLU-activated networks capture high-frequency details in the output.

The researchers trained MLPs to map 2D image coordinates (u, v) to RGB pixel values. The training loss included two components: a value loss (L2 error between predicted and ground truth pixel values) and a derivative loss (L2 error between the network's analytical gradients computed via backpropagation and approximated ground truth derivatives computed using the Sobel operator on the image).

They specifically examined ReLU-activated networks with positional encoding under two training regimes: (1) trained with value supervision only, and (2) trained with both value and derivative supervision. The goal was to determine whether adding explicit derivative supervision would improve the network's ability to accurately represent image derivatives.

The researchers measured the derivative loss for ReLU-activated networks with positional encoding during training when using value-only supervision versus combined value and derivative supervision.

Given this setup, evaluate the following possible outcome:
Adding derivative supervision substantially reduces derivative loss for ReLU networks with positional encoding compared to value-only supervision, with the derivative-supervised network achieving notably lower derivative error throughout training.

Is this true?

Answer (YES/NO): NO